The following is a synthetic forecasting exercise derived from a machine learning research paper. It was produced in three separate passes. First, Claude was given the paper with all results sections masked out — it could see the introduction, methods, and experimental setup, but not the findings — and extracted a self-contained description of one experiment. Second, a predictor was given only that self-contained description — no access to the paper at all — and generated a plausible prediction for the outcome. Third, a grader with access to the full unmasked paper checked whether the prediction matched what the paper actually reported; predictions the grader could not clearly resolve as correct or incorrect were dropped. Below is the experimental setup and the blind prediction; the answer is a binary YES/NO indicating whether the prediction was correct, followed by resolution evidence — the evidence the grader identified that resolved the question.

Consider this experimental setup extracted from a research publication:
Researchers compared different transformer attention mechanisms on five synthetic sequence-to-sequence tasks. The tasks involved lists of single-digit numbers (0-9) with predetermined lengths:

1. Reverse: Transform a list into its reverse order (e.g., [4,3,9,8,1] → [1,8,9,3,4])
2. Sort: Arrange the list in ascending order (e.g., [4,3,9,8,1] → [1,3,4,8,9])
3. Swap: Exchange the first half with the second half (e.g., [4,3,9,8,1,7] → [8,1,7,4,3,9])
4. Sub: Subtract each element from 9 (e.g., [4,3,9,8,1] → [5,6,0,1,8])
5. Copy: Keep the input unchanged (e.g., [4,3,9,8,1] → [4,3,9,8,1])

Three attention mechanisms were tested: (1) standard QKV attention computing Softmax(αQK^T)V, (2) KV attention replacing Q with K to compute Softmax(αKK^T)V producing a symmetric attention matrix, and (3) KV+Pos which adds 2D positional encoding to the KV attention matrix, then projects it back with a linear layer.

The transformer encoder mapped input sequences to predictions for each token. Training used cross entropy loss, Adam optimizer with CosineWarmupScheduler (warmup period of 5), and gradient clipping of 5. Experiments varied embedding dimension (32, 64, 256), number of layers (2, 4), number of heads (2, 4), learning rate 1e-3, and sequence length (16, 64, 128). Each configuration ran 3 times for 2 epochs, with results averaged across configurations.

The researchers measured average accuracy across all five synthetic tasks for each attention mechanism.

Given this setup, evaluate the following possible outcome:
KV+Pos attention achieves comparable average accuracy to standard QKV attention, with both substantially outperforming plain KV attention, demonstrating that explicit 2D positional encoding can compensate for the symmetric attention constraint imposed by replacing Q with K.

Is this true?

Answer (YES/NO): NO